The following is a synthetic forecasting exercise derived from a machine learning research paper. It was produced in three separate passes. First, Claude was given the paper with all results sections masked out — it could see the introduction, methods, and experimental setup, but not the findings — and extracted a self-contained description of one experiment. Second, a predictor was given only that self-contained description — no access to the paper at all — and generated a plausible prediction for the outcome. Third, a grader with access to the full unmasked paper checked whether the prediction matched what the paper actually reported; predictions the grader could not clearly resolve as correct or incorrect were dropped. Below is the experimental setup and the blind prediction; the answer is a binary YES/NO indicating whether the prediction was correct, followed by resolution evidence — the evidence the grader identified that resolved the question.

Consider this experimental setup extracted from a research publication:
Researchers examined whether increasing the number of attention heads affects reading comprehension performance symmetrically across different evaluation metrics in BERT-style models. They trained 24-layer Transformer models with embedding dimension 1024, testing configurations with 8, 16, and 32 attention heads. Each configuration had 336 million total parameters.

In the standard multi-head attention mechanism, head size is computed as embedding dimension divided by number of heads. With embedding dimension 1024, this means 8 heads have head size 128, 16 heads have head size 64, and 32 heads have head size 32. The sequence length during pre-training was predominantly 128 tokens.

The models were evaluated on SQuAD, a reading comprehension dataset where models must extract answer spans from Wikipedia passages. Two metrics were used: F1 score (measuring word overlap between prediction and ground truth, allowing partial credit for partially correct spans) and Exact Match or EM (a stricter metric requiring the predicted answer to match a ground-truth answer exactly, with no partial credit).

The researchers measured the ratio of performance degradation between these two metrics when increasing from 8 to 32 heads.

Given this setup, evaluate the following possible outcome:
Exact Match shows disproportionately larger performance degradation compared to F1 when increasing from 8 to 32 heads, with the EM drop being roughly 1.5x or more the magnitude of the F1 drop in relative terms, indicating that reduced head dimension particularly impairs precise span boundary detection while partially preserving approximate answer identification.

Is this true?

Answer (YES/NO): YES